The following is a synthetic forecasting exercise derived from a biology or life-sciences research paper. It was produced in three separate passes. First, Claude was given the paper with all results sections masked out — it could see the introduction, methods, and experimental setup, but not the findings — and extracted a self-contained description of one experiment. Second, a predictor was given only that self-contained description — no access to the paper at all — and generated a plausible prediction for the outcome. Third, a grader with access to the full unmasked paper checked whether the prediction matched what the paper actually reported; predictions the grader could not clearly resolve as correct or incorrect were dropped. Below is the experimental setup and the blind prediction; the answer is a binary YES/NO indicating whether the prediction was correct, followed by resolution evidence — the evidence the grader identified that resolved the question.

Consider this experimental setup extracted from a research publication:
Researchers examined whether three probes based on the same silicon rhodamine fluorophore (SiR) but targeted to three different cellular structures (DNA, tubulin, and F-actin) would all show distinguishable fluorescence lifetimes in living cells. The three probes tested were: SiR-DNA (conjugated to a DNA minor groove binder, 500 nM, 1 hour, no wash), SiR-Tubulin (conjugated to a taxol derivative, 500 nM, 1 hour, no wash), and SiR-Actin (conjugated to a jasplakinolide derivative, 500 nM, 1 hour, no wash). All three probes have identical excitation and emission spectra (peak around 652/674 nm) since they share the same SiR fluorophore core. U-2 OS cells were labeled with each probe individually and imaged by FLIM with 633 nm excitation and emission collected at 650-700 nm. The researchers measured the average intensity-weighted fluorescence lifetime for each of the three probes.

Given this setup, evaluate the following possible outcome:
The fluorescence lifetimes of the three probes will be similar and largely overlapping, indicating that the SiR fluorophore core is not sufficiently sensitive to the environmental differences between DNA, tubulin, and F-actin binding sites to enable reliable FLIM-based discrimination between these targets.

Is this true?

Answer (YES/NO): YES